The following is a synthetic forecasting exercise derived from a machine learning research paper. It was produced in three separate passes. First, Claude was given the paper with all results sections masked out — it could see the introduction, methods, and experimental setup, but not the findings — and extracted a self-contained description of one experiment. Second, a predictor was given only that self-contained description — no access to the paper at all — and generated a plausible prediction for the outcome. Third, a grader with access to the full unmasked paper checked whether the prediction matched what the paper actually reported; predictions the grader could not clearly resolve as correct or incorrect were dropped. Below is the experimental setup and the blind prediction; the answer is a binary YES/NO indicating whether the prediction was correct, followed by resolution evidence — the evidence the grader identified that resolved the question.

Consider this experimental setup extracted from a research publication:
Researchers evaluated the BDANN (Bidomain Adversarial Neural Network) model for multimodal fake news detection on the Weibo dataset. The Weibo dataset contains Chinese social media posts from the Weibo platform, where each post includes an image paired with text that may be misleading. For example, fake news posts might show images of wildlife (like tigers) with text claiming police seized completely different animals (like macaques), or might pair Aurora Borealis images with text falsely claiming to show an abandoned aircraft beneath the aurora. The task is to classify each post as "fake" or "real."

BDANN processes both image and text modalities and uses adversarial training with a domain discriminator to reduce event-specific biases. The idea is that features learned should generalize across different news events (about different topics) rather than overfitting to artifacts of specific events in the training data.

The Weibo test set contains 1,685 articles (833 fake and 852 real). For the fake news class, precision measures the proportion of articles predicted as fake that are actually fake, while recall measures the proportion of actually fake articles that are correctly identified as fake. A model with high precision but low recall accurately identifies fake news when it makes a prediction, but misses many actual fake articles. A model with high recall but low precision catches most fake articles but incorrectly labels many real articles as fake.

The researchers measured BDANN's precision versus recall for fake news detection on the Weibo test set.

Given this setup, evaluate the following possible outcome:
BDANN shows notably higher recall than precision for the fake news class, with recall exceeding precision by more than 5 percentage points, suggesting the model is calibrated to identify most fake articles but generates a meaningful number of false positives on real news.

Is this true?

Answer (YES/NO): NO